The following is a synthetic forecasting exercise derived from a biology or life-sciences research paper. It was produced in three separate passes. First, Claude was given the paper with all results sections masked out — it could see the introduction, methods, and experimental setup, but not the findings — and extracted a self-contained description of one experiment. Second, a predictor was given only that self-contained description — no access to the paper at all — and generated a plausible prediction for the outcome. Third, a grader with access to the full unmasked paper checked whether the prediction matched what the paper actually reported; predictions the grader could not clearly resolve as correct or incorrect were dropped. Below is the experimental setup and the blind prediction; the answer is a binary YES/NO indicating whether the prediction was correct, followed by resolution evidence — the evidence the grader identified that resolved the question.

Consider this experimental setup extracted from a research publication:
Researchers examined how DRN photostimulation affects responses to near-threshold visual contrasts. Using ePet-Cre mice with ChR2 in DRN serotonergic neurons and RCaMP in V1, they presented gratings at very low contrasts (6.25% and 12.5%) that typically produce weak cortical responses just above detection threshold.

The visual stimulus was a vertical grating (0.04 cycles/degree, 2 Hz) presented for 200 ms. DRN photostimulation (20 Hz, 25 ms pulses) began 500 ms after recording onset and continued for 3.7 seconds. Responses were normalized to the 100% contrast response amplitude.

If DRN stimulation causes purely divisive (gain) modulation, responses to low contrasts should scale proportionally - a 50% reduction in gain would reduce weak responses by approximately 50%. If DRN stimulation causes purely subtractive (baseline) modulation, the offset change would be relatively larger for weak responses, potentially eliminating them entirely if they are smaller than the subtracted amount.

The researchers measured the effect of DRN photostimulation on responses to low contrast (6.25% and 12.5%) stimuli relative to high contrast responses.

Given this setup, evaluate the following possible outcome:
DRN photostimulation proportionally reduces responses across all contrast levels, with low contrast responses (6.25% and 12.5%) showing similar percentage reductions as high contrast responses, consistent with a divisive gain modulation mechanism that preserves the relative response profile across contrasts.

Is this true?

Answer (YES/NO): NO